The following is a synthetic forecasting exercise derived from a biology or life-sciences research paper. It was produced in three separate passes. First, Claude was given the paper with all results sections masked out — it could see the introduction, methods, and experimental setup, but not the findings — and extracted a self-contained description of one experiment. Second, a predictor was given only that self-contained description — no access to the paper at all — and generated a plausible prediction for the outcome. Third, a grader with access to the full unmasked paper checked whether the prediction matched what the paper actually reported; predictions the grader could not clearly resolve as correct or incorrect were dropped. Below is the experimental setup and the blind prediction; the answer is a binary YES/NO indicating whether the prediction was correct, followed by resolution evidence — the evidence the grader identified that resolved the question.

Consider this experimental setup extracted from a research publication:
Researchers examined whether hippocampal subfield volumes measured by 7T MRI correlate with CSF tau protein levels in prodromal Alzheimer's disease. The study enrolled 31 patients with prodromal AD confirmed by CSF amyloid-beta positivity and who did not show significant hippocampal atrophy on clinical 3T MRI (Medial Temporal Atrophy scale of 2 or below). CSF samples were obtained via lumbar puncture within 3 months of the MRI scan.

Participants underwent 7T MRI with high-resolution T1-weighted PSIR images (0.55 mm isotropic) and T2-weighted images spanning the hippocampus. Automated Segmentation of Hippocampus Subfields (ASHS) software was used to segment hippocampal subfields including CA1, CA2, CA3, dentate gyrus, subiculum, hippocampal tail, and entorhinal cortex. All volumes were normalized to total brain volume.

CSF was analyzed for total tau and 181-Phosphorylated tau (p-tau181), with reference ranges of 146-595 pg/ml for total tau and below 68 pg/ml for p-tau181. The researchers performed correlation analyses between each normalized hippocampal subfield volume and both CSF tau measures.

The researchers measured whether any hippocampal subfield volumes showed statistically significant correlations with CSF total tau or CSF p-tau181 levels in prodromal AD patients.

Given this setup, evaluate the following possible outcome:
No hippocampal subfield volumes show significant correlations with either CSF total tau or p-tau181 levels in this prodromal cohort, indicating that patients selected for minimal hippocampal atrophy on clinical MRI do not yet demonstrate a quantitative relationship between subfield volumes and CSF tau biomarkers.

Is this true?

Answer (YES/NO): YES